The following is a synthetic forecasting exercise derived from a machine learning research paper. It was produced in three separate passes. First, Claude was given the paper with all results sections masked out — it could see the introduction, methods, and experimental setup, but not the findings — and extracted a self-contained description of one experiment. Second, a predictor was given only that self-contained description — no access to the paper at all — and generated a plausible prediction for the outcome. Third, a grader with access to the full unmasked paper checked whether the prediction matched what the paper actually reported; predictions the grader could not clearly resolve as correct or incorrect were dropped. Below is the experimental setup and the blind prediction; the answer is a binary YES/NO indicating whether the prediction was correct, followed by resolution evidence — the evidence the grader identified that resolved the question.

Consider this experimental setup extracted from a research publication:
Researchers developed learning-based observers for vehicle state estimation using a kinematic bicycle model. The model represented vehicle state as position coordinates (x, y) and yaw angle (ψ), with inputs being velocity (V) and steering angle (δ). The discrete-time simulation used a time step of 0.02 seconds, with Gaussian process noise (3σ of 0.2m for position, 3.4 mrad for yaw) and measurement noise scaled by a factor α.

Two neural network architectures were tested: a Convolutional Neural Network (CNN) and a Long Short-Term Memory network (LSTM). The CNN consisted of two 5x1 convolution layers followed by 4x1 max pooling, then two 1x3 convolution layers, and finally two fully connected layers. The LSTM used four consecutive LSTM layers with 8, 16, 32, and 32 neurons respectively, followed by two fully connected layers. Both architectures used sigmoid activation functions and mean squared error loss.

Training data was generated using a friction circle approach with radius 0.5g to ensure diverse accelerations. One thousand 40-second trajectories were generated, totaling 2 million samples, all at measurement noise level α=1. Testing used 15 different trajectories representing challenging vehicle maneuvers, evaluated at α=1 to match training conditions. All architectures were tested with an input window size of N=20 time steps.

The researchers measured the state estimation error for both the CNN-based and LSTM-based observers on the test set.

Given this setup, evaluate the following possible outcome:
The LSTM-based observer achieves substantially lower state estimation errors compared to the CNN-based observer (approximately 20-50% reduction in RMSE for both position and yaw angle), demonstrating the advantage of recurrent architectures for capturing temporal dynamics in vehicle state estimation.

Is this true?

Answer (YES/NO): NO